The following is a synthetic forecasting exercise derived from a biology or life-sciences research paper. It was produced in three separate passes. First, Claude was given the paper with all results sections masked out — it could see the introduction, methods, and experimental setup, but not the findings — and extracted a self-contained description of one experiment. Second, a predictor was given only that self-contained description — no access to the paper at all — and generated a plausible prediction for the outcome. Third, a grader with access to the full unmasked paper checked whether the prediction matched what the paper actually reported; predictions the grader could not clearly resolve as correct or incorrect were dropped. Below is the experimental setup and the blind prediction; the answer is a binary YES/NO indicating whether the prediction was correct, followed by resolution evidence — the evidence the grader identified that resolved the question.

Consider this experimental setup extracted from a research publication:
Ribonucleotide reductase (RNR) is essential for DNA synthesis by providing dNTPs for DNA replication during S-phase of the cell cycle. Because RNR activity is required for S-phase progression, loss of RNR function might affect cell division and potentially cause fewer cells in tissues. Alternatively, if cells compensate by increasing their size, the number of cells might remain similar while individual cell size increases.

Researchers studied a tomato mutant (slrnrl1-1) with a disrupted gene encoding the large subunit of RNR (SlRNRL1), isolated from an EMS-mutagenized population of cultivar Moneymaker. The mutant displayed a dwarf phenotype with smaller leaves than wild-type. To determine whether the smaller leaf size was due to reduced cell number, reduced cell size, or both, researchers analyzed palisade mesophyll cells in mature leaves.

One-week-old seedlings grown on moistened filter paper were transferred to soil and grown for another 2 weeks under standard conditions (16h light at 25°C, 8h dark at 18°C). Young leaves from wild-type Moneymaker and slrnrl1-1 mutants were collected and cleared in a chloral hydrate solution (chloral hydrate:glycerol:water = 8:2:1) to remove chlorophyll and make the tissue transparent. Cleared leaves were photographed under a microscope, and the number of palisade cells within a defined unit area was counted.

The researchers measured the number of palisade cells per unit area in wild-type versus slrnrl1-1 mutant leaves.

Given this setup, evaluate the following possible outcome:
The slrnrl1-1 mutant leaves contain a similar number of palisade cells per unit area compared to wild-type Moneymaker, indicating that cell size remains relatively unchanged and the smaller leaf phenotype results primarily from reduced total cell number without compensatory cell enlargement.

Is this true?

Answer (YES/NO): NO